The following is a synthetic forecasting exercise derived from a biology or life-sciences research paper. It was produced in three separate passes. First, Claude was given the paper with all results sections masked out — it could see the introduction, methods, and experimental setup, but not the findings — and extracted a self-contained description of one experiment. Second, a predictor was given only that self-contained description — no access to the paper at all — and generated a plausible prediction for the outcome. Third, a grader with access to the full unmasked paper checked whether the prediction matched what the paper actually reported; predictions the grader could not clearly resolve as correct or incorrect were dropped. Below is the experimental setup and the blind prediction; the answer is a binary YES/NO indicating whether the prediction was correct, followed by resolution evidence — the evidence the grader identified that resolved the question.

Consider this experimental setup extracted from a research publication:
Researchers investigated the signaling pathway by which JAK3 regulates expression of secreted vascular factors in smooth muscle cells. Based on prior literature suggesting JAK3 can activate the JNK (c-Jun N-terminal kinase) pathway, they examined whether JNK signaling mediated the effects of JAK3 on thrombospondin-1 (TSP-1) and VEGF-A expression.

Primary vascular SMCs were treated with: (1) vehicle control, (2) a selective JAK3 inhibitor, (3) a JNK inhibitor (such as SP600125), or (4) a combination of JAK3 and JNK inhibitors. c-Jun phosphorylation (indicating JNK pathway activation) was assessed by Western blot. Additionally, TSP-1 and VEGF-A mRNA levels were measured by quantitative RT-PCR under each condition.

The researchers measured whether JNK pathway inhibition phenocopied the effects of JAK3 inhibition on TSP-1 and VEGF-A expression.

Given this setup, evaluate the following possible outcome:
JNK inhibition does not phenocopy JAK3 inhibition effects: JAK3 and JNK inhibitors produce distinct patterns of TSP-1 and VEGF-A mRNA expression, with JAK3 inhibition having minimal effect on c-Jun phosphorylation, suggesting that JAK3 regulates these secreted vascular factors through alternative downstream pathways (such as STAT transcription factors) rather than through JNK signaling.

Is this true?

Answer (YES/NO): NO